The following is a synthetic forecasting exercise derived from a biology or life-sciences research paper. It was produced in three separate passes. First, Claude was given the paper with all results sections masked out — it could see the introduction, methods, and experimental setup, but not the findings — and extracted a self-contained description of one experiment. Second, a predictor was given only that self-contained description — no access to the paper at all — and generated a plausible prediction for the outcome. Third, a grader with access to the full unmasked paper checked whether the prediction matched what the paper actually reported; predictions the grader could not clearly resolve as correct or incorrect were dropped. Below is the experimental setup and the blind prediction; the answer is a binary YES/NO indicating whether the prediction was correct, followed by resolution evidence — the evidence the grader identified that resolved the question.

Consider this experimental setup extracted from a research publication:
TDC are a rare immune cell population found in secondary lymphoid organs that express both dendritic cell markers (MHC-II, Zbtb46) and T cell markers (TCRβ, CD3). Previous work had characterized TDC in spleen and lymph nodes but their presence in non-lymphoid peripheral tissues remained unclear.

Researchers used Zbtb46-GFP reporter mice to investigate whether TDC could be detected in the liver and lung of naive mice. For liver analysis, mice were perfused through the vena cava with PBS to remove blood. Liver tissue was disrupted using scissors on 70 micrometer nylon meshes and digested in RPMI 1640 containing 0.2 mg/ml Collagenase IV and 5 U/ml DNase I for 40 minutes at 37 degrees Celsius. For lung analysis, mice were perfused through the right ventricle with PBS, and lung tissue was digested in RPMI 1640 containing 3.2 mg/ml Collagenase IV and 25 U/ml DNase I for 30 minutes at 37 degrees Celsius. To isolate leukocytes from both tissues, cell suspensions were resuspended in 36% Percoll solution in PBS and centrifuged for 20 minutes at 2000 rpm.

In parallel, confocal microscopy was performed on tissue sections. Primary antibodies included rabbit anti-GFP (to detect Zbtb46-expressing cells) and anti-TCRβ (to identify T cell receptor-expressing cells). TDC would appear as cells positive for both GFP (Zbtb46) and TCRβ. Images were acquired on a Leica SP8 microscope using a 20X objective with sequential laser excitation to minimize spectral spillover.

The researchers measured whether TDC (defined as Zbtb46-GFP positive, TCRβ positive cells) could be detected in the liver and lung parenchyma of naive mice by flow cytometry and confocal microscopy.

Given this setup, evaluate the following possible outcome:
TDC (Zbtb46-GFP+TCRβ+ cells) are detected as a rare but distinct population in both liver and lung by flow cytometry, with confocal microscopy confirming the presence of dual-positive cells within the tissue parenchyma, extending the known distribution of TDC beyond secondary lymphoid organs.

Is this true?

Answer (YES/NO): YES